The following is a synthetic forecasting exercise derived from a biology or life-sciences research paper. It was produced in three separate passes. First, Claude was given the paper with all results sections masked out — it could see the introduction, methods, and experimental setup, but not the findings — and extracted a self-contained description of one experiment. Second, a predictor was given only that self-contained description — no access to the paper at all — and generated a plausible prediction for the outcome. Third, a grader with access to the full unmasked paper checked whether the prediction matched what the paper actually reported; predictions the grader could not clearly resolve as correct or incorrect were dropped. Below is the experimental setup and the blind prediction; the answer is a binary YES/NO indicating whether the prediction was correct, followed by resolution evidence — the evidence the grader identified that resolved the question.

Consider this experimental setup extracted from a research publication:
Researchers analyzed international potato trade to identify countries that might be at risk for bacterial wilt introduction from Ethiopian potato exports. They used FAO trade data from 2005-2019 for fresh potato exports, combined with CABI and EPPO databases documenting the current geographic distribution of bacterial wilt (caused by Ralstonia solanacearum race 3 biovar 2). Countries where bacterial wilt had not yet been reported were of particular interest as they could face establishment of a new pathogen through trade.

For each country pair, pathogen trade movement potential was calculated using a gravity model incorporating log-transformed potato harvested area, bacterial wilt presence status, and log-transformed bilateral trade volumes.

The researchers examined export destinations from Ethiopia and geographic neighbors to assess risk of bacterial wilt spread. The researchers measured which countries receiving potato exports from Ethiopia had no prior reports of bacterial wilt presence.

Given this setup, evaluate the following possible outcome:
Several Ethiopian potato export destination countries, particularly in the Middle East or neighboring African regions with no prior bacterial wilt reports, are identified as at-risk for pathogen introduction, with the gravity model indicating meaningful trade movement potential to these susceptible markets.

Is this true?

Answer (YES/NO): YES